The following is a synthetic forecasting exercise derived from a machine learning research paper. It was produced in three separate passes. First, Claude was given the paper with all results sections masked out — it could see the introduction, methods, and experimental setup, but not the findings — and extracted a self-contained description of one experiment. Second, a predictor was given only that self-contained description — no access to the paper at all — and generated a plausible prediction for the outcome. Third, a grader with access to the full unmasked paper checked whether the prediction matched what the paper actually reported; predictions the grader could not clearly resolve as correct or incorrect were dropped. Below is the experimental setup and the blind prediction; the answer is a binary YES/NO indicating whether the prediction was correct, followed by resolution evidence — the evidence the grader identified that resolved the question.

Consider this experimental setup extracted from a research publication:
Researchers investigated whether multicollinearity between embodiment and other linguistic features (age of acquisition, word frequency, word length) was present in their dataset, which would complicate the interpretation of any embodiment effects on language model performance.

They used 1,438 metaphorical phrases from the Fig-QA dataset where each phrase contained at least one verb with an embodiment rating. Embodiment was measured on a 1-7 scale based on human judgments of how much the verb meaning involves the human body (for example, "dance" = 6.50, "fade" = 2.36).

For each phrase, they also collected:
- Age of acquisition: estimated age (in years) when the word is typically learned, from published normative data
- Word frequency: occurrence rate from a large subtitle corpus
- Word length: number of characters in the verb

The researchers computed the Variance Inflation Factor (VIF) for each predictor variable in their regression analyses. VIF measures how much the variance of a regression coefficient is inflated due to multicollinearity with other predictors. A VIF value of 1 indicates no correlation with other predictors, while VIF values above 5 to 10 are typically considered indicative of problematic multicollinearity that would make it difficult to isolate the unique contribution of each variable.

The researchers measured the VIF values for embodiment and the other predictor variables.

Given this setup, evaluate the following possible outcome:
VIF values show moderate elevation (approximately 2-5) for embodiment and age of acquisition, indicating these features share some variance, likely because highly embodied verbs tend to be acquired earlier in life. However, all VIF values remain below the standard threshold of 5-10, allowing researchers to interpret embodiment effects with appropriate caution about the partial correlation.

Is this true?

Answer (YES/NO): NO